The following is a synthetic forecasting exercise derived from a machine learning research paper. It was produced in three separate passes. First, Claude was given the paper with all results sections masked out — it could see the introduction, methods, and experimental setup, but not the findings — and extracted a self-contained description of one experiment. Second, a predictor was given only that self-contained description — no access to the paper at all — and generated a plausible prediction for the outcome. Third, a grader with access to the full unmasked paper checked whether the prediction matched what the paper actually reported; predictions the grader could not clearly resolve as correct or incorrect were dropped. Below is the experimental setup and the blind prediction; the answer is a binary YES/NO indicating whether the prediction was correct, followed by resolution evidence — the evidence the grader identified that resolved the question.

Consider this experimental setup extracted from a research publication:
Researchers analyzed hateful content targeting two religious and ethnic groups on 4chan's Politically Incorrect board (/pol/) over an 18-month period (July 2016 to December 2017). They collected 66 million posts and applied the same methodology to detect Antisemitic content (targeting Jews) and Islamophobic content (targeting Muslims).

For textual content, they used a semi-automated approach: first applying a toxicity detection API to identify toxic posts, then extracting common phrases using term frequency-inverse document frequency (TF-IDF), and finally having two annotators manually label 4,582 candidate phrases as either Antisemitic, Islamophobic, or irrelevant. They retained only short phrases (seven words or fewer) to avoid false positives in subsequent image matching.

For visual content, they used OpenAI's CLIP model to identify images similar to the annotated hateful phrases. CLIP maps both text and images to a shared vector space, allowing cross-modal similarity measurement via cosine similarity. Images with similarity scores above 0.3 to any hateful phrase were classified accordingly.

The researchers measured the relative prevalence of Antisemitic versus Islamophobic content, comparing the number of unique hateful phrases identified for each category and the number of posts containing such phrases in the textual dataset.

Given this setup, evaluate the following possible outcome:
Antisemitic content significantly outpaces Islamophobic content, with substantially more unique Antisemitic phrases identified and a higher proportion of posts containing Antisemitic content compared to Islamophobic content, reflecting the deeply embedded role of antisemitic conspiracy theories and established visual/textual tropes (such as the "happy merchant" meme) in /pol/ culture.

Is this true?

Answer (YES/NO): YES